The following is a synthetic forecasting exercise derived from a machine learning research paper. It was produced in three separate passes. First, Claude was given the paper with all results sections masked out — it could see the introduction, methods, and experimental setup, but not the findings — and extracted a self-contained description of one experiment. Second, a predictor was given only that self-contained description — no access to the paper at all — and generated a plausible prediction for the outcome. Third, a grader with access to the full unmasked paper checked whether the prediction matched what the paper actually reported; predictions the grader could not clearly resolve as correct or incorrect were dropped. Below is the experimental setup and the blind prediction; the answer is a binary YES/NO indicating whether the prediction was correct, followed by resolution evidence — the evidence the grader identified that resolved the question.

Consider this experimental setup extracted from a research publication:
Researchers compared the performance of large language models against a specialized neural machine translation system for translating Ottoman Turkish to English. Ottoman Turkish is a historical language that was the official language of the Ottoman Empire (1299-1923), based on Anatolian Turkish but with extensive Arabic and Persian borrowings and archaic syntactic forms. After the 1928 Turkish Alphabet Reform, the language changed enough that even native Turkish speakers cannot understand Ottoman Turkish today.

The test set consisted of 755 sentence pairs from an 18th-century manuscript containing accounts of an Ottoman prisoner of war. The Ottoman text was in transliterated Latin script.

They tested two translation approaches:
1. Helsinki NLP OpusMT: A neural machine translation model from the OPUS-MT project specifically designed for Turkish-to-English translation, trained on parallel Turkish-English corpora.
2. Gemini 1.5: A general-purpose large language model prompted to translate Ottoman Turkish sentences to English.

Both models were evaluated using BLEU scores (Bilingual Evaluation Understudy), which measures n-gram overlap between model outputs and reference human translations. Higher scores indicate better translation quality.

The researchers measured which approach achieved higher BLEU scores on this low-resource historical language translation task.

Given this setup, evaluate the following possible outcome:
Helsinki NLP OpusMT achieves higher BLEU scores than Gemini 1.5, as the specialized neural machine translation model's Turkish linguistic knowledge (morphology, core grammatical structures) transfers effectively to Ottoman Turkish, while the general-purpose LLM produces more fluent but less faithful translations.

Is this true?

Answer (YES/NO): NO